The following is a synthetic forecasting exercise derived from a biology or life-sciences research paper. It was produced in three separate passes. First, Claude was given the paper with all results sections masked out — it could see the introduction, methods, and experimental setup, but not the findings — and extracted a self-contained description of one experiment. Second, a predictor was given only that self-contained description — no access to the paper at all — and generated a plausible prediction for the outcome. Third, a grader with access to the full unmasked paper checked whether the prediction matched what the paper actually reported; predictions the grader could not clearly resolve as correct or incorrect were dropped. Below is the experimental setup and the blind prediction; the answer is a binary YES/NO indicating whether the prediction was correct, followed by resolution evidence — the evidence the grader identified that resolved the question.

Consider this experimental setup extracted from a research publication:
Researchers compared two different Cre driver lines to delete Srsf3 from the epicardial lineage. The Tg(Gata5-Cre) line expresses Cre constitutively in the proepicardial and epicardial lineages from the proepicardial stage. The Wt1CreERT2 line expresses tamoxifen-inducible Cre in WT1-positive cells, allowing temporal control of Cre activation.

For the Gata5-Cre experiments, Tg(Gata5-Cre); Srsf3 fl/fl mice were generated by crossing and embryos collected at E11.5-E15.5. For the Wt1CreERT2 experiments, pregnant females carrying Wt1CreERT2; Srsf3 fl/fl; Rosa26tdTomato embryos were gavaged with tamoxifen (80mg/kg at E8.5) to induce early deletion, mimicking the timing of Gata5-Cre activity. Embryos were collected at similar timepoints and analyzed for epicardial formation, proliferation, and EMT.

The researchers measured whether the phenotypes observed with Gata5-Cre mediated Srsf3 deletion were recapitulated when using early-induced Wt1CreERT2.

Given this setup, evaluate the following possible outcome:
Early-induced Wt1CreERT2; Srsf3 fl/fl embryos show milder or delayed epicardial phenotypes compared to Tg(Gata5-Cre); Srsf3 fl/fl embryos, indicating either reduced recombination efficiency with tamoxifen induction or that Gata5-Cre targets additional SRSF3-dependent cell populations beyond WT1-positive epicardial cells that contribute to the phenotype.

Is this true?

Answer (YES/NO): YES